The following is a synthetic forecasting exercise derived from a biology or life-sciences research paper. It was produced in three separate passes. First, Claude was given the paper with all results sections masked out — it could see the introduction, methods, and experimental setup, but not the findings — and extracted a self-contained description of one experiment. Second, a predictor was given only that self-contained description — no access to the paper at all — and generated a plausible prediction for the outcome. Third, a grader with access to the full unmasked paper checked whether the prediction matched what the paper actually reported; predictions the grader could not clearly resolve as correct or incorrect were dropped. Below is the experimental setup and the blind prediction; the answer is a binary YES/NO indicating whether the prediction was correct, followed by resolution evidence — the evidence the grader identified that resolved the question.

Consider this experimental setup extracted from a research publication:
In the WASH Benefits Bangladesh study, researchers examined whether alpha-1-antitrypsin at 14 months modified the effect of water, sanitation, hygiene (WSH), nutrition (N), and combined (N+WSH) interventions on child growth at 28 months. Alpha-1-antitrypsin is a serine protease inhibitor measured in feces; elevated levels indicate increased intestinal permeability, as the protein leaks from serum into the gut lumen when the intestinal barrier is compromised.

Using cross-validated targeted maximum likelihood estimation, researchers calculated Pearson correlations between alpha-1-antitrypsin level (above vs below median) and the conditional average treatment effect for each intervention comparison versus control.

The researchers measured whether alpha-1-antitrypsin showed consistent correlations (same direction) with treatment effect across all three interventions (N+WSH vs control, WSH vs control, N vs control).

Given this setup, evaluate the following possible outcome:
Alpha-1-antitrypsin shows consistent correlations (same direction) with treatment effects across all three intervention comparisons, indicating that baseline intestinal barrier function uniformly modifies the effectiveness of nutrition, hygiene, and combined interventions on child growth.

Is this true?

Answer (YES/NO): NO